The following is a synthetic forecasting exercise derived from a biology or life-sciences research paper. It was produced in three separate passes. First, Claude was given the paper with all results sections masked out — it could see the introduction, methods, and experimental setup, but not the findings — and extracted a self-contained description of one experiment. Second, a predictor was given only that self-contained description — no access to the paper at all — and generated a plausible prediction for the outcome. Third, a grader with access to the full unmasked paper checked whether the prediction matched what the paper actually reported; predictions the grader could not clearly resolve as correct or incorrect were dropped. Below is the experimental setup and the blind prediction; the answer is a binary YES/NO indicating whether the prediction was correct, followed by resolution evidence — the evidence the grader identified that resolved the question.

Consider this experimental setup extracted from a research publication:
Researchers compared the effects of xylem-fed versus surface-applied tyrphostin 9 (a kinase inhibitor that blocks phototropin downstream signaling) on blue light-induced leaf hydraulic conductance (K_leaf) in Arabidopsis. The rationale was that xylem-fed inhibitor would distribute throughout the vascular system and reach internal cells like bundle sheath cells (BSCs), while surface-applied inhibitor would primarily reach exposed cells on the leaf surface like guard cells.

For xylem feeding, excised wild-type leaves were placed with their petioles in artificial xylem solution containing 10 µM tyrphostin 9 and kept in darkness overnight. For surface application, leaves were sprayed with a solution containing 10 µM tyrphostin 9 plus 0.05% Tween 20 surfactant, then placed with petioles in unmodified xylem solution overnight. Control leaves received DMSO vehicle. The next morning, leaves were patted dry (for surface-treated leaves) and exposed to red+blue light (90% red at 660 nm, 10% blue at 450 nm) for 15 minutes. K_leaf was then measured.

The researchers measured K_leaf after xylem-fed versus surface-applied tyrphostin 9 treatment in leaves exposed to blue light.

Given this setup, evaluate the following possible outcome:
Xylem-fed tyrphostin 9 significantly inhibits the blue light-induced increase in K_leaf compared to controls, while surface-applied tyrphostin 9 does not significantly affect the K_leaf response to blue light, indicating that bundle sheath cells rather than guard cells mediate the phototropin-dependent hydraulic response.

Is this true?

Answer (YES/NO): YES